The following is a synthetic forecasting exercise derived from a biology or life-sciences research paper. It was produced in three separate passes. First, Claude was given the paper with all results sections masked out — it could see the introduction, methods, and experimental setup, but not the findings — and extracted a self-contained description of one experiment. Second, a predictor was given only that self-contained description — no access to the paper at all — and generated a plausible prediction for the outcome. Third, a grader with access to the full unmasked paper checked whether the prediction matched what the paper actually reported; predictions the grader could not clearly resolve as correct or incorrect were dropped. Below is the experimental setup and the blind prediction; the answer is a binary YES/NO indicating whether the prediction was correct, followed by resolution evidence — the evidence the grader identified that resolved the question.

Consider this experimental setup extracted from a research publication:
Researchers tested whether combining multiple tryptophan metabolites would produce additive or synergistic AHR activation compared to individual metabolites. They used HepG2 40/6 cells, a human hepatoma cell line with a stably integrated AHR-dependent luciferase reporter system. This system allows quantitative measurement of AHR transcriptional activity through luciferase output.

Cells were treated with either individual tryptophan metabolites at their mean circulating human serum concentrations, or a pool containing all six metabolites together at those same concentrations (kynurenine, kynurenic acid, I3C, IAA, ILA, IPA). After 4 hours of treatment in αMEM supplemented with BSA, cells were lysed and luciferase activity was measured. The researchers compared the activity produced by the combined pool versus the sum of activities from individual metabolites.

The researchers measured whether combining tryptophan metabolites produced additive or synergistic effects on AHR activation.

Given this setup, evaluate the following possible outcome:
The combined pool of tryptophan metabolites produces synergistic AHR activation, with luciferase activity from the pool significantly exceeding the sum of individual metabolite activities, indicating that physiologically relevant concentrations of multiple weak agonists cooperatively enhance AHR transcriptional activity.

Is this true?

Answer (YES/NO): NO